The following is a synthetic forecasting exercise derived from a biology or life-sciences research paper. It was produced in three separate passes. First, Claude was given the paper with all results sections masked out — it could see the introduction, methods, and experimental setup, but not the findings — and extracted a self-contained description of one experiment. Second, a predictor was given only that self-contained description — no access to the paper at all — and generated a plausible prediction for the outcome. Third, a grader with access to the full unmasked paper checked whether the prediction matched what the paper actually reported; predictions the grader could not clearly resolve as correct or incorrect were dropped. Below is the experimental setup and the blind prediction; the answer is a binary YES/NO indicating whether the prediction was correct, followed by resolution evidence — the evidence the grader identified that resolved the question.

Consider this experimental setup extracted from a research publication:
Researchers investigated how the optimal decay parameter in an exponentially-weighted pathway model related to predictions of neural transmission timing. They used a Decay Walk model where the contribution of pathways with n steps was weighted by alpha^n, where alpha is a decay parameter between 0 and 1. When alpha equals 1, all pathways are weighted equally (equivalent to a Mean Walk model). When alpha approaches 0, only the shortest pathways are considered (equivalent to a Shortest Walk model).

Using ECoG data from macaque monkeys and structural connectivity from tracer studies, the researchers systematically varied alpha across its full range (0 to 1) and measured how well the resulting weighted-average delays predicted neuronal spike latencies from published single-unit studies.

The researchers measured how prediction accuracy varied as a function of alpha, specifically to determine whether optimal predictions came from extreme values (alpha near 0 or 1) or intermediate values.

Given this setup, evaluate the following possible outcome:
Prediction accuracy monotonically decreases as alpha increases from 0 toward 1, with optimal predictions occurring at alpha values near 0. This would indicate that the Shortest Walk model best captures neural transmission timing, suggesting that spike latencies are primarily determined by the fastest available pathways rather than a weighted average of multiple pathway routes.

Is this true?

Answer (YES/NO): YES